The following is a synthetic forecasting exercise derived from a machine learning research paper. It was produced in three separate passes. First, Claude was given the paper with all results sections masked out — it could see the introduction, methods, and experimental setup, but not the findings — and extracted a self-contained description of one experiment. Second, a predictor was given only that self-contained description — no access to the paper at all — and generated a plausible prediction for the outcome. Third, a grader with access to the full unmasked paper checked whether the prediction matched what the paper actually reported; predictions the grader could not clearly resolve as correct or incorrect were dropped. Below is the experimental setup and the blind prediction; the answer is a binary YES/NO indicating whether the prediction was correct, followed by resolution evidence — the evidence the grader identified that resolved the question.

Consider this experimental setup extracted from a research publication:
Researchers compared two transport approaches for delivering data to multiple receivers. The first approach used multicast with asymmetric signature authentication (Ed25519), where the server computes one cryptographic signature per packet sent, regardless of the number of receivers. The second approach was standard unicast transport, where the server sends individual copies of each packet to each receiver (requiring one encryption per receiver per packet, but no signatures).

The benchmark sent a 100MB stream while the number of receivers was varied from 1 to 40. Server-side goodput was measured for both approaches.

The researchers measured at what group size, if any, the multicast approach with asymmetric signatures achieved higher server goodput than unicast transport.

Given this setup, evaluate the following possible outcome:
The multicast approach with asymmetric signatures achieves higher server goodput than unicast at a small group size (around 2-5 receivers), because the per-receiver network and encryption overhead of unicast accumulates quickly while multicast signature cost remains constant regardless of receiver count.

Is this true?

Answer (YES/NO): NO